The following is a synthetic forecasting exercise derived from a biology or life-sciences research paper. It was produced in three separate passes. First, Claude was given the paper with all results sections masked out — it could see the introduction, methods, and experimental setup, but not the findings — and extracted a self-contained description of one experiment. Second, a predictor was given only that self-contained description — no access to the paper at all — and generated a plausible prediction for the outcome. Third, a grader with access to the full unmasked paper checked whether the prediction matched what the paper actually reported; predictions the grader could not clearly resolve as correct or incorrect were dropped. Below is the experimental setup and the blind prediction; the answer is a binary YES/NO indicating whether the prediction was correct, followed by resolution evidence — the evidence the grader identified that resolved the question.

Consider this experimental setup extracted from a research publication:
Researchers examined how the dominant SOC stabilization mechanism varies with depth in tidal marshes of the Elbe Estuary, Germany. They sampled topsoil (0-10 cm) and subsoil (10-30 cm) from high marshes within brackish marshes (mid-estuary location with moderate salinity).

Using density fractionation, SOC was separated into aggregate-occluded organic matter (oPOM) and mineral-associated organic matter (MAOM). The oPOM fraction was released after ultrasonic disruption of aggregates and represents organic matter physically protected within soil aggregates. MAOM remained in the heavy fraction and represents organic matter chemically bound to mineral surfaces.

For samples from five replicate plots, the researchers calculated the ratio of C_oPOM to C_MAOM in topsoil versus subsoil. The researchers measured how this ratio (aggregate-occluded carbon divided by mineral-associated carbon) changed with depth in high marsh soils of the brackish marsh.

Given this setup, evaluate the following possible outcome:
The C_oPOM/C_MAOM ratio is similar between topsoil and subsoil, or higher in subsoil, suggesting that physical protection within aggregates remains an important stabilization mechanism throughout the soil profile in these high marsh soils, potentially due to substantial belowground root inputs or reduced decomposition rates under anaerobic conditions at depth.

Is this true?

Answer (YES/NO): NO